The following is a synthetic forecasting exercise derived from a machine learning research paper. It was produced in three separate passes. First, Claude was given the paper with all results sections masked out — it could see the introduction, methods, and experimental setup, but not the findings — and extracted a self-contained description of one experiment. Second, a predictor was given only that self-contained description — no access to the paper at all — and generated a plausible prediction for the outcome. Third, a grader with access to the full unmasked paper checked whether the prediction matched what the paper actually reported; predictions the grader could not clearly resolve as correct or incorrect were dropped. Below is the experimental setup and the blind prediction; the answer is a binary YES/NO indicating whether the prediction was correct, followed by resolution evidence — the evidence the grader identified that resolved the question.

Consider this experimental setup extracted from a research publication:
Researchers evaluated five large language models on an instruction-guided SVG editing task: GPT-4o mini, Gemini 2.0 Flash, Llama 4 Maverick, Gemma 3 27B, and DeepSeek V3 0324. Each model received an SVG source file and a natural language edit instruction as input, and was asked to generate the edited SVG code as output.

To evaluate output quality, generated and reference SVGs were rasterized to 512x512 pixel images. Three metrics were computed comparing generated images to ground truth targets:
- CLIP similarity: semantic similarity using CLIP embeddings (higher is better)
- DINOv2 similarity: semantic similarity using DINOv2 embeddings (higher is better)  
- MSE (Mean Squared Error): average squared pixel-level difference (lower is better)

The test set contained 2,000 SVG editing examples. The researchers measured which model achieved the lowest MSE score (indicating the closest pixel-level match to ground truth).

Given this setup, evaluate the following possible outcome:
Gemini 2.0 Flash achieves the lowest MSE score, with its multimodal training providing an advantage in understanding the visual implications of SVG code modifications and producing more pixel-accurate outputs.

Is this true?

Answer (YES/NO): NO